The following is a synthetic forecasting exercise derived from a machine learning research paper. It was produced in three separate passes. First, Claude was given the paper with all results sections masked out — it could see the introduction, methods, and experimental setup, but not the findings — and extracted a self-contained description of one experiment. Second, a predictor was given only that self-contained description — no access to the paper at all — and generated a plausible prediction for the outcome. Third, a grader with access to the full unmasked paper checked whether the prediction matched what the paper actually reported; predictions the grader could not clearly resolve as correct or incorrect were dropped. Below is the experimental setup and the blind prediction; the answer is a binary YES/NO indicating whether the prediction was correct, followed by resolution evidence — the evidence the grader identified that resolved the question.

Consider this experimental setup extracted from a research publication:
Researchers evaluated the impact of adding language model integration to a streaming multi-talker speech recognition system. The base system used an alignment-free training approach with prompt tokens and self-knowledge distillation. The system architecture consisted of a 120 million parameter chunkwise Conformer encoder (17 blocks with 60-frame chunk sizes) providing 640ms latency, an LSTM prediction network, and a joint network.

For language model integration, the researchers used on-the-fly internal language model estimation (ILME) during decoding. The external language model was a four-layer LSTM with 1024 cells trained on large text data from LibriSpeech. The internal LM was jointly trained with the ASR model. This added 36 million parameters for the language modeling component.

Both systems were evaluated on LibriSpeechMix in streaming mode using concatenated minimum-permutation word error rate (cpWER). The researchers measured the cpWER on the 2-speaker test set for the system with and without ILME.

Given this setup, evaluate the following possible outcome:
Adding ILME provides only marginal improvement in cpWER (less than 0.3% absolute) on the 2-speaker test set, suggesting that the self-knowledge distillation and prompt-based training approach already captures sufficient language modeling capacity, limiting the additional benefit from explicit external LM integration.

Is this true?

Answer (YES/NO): NO